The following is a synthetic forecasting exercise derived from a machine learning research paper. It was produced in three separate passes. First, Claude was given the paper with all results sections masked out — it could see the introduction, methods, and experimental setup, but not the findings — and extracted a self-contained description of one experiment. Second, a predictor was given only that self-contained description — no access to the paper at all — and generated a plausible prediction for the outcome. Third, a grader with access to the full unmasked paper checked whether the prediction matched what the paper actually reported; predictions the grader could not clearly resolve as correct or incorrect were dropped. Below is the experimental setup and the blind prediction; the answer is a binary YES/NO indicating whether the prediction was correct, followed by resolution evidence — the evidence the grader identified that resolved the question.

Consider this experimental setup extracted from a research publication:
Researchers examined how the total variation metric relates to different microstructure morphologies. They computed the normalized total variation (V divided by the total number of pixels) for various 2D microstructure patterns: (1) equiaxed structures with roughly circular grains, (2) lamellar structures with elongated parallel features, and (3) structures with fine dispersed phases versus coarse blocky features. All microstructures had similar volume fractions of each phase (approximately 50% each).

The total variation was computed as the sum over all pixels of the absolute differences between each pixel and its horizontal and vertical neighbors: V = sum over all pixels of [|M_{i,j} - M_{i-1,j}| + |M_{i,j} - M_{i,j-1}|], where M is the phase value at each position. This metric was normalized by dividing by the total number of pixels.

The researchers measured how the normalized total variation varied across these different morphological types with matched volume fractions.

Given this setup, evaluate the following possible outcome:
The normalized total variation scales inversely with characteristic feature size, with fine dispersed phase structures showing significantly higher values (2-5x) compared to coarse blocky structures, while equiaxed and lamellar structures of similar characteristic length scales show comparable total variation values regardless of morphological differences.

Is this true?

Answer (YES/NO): NO